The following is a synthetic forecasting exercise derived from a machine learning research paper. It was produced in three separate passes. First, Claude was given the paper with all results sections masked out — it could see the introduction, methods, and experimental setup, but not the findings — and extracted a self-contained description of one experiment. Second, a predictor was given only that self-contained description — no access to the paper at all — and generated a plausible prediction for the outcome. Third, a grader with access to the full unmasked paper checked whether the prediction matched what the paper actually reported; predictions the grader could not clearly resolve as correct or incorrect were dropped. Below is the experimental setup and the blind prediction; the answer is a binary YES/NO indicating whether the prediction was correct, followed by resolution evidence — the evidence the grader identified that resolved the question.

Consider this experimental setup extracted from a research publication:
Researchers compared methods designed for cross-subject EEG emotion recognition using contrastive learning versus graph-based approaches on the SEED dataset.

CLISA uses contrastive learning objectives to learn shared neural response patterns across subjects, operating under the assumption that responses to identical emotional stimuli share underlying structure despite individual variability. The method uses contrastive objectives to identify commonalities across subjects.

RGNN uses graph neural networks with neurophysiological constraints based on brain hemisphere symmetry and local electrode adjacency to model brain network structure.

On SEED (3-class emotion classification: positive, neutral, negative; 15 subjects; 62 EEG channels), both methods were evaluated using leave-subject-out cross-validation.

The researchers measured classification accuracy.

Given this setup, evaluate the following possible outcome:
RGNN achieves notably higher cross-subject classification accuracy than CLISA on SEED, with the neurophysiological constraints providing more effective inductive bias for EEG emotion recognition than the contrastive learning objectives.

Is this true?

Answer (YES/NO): NO